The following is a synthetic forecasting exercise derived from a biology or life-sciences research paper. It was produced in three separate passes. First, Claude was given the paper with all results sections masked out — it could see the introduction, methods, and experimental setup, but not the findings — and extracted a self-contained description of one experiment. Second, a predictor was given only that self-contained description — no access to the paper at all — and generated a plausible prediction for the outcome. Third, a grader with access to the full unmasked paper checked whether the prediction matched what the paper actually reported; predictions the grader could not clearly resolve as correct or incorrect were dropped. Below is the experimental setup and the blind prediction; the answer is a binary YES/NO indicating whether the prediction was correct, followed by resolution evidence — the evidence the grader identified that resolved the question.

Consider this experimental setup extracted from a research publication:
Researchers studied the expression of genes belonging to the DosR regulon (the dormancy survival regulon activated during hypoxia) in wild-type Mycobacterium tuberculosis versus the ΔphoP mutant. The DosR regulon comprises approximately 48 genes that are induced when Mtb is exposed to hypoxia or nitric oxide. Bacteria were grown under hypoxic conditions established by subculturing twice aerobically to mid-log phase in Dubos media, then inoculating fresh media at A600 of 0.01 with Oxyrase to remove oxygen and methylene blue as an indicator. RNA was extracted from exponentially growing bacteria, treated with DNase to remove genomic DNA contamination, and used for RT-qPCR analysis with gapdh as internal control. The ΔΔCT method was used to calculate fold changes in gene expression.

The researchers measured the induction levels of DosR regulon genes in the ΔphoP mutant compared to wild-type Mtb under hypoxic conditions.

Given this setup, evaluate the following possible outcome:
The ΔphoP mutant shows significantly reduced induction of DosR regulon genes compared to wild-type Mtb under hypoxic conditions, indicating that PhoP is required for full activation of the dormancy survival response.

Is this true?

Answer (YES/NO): NO